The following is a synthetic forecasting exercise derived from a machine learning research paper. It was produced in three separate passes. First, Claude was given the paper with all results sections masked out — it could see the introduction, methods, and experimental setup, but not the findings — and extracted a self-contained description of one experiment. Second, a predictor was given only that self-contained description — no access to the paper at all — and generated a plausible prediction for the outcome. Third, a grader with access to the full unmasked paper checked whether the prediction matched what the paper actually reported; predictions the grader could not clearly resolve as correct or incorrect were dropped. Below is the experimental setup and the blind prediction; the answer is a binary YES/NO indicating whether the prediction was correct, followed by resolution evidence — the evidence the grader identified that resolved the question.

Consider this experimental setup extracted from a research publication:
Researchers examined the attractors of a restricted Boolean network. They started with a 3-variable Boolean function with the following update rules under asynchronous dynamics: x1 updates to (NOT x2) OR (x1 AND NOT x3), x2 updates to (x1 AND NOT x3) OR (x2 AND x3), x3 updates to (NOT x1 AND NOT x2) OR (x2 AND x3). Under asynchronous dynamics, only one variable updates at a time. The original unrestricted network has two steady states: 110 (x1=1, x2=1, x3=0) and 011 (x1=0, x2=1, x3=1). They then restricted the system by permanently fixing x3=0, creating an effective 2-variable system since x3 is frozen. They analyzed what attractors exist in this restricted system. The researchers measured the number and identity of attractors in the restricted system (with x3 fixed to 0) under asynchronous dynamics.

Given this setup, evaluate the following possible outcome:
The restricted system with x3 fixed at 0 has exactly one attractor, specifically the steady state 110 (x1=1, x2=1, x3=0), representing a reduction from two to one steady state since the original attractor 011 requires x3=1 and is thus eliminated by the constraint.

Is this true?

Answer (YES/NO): YES